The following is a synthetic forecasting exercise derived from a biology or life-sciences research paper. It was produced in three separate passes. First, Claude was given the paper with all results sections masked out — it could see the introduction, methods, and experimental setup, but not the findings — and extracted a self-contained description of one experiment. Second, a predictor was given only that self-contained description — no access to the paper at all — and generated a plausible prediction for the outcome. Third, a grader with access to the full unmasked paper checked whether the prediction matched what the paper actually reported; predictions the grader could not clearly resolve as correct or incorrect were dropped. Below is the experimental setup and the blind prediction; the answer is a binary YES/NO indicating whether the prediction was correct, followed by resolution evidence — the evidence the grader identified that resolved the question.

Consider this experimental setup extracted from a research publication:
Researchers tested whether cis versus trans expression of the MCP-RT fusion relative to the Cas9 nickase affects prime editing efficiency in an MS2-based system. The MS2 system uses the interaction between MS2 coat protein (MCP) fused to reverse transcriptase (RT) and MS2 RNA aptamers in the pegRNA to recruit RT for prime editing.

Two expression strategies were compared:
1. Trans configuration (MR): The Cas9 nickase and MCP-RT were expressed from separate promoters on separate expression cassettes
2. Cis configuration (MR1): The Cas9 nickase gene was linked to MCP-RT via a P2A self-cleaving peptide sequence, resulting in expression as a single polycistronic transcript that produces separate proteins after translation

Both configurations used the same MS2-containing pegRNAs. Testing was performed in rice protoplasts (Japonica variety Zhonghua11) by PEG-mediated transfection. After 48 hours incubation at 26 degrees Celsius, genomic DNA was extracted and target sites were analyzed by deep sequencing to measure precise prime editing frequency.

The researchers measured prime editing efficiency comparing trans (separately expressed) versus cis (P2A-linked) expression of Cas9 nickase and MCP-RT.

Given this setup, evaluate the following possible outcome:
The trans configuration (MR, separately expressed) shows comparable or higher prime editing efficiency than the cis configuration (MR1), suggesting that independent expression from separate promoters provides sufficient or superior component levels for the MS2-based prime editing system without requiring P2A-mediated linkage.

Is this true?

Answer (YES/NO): YES